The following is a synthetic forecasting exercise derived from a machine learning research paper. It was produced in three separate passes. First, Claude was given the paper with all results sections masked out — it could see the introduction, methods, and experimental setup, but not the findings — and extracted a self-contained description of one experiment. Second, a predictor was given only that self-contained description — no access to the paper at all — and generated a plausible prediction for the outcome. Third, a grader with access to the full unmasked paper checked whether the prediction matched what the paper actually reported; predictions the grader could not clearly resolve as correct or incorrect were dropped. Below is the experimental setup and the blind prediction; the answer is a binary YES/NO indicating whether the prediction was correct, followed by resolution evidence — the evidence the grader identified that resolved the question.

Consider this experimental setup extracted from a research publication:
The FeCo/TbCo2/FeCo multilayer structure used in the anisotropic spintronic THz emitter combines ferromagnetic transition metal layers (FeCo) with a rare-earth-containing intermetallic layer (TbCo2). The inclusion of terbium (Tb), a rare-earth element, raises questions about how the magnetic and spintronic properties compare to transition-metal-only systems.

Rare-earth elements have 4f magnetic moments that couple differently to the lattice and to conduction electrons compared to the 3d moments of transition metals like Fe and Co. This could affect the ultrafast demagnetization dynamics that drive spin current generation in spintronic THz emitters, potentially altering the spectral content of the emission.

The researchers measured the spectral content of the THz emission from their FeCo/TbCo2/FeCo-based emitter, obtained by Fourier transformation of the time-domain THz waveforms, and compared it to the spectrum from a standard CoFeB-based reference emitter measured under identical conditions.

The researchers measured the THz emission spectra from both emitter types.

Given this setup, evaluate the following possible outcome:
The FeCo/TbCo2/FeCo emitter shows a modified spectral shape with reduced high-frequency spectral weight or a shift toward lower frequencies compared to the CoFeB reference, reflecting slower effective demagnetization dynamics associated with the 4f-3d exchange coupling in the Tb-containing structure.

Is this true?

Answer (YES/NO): NO